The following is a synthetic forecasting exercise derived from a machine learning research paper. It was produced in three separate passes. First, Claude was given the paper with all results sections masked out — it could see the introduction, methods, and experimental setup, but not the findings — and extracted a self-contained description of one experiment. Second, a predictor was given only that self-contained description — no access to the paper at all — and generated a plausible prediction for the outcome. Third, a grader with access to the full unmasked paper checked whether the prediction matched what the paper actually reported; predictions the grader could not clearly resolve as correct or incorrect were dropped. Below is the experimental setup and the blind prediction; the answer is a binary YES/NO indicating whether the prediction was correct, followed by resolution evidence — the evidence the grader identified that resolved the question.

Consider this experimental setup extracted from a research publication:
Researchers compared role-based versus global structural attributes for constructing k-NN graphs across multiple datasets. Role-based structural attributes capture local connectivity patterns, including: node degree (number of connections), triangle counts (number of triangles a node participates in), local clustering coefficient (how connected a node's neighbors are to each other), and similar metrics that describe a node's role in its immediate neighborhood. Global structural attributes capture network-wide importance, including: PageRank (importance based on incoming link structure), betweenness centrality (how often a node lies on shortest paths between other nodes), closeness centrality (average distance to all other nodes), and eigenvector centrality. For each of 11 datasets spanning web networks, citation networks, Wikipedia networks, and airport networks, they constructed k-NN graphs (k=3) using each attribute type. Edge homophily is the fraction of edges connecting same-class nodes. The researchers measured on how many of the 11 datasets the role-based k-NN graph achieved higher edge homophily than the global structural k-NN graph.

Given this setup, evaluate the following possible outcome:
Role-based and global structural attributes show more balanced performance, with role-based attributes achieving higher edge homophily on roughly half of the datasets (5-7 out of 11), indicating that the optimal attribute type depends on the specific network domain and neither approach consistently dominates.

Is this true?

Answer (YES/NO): NO